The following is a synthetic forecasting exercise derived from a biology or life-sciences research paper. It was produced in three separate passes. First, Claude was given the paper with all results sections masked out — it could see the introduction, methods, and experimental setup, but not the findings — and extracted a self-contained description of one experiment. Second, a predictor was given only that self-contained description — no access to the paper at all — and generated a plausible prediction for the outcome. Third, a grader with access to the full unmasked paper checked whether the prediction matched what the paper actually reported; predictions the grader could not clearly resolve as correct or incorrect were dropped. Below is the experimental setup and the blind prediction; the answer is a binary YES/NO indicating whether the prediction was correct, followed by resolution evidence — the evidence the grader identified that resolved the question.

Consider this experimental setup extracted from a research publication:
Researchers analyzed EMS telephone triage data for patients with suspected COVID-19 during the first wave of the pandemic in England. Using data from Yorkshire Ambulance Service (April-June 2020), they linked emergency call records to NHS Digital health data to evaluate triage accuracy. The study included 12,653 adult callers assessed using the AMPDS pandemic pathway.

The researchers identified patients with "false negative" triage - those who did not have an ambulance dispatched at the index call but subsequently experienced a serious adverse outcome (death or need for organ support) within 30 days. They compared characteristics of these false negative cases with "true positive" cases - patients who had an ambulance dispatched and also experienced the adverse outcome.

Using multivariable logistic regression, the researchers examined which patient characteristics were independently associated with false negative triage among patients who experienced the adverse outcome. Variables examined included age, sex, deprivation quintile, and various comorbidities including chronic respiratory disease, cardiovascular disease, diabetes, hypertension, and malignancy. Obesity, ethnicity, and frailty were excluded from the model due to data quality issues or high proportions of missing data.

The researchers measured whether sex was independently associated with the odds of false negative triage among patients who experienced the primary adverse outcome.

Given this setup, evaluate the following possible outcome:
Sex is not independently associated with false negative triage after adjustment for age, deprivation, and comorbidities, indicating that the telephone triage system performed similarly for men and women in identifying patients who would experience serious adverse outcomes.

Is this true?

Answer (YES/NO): NO